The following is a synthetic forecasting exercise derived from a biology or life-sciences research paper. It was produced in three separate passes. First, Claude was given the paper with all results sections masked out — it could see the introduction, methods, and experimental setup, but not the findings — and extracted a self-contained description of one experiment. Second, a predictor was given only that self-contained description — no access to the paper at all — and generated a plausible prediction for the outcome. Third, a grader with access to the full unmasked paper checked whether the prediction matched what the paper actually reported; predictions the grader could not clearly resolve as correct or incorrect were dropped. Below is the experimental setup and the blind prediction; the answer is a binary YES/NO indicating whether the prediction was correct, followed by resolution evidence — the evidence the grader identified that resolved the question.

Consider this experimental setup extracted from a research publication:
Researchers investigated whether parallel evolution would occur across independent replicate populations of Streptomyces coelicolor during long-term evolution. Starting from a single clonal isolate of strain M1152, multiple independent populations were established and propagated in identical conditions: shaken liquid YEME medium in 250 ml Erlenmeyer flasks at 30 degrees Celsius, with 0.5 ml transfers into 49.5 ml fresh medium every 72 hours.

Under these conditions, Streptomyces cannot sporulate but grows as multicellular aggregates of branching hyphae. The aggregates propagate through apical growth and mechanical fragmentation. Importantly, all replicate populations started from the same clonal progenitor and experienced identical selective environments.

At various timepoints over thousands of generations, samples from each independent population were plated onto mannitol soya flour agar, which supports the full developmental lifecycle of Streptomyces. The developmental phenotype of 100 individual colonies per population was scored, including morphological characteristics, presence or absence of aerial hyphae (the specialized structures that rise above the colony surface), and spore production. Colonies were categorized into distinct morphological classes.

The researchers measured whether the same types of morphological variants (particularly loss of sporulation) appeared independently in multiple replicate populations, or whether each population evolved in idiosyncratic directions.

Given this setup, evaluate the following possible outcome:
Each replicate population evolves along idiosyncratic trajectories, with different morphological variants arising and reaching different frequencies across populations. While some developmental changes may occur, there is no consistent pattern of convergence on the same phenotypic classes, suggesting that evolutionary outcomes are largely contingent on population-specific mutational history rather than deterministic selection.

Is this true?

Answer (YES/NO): NO